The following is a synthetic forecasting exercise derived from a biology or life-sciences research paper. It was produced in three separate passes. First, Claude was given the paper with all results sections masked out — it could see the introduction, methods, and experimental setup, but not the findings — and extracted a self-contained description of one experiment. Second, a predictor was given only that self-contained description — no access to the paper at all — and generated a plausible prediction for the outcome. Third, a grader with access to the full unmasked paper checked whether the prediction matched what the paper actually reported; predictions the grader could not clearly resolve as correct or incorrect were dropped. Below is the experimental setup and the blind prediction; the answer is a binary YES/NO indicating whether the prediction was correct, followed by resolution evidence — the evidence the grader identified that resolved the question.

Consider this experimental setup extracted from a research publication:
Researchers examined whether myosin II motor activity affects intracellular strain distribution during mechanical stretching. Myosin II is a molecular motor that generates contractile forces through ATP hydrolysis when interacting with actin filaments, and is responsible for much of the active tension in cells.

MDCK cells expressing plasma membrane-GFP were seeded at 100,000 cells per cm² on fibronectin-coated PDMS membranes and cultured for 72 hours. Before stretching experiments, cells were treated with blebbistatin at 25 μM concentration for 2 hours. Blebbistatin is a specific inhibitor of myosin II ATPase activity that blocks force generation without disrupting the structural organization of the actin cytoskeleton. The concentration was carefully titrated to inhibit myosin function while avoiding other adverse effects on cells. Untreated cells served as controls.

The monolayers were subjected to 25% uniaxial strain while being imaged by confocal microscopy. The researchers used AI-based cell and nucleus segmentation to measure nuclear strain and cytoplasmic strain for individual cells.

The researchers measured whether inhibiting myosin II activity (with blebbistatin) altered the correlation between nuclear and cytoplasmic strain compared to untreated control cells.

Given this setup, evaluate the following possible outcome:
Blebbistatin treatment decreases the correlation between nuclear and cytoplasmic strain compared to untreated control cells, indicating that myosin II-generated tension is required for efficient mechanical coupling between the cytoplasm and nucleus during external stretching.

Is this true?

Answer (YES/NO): NO